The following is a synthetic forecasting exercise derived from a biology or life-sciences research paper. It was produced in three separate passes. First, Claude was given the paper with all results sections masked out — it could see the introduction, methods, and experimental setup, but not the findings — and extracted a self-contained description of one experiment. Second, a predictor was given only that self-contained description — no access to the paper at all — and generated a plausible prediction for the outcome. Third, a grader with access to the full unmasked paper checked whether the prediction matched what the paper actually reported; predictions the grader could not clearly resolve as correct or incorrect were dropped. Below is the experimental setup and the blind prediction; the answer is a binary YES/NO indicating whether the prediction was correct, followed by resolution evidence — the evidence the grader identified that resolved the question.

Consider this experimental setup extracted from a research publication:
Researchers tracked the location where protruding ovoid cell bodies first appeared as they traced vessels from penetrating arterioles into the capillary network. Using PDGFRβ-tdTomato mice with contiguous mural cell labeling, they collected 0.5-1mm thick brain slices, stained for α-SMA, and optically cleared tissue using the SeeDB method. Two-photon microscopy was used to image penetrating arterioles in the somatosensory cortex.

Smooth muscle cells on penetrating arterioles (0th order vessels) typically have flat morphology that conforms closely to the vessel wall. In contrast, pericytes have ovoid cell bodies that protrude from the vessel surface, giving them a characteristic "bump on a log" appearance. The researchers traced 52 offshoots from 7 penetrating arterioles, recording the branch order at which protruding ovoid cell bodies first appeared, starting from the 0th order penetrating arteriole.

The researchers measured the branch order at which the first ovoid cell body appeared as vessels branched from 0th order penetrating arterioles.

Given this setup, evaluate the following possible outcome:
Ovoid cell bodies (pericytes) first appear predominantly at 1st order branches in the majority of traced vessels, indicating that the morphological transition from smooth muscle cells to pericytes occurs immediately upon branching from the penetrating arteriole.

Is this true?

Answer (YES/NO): YES